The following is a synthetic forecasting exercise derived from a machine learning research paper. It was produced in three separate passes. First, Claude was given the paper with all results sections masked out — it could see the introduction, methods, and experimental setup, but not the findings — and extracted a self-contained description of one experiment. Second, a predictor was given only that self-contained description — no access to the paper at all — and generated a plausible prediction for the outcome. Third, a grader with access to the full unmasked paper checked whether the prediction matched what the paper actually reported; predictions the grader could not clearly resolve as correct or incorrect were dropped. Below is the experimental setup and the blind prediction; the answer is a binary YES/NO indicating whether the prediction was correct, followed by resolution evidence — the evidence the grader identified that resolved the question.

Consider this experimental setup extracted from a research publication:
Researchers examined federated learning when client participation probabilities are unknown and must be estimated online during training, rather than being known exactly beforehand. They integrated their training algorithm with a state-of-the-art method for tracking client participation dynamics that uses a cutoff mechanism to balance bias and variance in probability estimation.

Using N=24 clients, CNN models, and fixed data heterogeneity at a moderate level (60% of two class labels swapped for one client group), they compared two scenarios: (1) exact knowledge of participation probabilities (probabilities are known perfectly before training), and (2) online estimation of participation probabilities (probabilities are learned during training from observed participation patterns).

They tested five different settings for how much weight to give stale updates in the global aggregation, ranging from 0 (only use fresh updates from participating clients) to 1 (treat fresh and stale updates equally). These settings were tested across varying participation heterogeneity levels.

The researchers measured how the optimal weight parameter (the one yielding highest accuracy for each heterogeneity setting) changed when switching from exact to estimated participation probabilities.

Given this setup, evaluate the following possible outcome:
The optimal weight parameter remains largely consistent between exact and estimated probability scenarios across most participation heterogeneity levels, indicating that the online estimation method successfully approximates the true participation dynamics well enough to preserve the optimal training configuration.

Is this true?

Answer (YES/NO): NO